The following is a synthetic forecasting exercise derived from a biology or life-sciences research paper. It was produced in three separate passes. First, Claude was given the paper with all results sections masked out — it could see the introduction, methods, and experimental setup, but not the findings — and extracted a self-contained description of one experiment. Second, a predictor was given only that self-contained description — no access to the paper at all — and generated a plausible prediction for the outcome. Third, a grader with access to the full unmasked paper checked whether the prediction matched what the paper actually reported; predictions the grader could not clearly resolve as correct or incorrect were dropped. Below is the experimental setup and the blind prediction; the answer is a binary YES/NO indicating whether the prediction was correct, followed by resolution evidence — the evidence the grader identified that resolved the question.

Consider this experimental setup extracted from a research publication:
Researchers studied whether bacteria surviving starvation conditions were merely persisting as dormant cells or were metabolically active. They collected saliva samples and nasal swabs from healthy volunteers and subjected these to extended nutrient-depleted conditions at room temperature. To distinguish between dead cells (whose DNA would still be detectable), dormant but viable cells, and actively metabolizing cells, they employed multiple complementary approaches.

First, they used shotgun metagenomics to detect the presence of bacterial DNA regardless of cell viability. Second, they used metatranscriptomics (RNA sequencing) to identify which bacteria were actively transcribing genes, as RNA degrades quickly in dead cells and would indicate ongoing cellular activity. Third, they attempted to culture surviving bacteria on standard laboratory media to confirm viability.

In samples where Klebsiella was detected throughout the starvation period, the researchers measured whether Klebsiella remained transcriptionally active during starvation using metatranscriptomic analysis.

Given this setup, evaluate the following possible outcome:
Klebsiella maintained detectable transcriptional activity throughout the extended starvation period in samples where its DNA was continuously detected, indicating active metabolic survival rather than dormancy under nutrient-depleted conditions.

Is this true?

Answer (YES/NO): YES